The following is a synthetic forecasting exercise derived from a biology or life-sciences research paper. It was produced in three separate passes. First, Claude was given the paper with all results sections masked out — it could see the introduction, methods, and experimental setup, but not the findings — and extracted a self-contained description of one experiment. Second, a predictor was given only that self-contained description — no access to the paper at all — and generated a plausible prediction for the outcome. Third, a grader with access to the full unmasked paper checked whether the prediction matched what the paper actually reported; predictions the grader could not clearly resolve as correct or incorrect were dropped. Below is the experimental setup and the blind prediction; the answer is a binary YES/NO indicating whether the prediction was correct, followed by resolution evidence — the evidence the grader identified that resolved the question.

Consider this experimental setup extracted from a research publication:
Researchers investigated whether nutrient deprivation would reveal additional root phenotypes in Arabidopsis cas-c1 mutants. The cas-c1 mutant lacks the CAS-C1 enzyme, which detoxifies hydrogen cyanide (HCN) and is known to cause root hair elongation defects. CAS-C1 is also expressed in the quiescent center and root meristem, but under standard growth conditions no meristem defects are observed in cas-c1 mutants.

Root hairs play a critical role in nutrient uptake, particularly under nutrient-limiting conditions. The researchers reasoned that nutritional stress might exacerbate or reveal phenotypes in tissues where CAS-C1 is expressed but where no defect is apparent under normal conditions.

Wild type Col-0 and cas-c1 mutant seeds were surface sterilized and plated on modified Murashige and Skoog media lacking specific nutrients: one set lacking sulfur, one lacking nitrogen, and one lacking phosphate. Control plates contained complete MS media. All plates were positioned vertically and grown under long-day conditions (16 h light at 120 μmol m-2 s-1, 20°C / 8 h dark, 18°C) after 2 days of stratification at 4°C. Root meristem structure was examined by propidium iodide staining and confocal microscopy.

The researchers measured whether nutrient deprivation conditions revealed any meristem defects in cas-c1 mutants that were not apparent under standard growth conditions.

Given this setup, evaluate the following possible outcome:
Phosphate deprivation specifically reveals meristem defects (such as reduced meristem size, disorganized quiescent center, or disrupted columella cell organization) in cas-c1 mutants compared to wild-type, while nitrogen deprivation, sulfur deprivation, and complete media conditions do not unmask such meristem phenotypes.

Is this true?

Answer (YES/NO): NO